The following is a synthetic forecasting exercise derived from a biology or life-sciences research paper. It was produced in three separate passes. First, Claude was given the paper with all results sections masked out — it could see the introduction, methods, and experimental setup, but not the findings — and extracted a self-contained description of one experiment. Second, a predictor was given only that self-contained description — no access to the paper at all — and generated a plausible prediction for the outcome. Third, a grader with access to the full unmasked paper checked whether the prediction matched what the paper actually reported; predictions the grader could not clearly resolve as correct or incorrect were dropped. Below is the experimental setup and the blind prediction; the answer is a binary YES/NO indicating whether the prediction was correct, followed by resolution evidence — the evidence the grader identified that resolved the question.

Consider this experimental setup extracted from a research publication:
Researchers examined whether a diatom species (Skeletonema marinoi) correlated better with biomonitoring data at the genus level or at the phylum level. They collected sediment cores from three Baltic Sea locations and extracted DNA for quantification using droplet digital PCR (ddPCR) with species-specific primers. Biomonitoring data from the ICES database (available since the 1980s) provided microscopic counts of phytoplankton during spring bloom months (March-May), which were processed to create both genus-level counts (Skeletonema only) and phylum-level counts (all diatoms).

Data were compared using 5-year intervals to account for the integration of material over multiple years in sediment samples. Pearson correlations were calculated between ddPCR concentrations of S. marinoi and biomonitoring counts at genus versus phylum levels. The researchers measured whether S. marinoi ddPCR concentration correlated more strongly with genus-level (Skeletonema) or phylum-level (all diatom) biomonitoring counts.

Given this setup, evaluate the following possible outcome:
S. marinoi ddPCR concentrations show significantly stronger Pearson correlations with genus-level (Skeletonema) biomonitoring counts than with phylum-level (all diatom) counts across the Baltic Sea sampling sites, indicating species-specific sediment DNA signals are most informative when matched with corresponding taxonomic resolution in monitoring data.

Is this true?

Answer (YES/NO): NO